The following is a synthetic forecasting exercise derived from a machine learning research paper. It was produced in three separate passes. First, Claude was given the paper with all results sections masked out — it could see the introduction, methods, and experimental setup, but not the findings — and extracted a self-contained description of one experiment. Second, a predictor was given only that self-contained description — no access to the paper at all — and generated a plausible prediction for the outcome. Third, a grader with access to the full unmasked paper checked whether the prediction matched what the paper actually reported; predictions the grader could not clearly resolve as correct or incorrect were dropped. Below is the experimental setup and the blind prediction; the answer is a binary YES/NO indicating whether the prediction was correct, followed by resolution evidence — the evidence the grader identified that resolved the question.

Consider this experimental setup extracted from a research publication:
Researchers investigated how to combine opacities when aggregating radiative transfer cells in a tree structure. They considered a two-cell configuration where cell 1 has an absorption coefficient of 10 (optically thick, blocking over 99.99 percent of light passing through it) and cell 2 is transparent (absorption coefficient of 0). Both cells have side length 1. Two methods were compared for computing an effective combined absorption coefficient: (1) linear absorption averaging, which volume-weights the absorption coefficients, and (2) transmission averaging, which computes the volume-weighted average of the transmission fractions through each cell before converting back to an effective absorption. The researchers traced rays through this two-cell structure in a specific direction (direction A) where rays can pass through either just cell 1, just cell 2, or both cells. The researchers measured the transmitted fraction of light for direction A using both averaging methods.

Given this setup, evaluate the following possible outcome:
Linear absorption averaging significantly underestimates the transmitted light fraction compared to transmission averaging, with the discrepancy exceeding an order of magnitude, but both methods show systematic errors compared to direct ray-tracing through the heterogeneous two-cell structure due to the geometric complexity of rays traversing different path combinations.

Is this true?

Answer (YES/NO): NO